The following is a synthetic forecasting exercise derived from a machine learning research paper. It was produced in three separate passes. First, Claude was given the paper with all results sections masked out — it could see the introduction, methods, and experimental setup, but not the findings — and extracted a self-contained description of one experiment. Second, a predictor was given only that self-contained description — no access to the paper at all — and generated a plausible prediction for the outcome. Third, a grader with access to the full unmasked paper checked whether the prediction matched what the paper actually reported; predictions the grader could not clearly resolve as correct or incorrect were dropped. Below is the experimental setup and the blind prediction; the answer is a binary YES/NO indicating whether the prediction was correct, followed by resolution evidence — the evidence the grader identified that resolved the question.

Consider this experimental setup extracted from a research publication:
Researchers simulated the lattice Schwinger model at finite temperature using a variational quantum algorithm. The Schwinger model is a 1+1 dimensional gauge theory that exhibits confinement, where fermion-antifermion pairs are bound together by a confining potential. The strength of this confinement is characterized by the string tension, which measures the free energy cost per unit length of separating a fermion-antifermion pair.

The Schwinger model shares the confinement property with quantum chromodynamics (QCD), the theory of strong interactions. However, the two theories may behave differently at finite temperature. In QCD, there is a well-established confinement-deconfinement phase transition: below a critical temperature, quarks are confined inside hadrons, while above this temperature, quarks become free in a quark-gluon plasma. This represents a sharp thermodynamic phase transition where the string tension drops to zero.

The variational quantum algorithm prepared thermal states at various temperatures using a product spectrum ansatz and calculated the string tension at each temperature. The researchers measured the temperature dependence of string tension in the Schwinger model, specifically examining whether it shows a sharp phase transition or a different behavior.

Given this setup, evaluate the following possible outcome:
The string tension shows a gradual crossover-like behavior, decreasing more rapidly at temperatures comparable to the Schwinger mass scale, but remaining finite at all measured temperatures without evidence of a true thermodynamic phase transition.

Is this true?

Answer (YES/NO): NO